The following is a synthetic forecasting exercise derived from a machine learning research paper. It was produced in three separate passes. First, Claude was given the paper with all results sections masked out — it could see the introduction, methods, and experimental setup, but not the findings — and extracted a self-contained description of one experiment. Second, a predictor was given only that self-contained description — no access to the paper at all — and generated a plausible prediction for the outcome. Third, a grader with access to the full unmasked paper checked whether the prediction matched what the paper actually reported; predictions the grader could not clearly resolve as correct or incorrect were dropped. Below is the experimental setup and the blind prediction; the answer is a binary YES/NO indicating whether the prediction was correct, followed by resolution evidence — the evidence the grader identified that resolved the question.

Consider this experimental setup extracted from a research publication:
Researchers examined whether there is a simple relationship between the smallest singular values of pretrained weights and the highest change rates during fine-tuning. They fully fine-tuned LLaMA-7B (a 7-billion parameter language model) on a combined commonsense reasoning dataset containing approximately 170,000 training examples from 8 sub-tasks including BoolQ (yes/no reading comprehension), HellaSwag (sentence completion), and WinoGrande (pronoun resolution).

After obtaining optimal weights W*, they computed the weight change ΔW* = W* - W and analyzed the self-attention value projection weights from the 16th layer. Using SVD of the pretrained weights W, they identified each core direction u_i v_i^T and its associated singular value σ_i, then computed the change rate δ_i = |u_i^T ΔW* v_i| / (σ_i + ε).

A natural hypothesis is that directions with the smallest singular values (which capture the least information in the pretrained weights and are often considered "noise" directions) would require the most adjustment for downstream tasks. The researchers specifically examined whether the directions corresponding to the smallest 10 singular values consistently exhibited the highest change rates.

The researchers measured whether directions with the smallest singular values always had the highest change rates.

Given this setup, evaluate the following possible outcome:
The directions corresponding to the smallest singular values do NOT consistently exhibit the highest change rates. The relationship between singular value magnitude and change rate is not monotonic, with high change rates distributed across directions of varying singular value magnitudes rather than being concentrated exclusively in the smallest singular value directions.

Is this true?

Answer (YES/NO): YES